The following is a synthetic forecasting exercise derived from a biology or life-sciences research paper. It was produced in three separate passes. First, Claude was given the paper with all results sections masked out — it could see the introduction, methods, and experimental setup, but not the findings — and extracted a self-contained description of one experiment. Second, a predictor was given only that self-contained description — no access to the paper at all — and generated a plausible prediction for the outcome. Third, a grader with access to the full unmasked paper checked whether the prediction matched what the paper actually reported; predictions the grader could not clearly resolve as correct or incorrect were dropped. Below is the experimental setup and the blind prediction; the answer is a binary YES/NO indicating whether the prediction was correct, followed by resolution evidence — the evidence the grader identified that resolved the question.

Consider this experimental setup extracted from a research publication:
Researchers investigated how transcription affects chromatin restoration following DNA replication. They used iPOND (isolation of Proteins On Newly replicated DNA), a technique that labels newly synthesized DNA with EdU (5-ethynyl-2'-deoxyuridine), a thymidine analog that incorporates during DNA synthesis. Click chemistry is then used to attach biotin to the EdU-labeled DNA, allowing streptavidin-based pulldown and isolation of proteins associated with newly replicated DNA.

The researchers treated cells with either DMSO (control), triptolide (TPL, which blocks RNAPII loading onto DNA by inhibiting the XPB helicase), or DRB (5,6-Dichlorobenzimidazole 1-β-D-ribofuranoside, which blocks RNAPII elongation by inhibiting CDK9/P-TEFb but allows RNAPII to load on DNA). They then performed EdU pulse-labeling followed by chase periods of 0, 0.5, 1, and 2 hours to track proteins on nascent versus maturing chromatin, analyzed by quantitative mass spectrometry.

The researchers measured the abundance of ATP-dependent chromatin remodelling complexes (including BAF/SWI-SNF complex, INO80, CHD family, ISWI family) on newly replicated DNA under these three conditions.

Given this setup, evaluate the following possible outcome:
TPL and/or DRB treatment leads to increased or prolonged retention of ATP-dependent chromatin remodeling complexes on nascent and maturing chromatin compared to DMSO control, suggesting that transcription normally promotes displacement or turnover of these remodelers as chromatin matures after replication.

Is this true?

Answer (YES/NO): NO